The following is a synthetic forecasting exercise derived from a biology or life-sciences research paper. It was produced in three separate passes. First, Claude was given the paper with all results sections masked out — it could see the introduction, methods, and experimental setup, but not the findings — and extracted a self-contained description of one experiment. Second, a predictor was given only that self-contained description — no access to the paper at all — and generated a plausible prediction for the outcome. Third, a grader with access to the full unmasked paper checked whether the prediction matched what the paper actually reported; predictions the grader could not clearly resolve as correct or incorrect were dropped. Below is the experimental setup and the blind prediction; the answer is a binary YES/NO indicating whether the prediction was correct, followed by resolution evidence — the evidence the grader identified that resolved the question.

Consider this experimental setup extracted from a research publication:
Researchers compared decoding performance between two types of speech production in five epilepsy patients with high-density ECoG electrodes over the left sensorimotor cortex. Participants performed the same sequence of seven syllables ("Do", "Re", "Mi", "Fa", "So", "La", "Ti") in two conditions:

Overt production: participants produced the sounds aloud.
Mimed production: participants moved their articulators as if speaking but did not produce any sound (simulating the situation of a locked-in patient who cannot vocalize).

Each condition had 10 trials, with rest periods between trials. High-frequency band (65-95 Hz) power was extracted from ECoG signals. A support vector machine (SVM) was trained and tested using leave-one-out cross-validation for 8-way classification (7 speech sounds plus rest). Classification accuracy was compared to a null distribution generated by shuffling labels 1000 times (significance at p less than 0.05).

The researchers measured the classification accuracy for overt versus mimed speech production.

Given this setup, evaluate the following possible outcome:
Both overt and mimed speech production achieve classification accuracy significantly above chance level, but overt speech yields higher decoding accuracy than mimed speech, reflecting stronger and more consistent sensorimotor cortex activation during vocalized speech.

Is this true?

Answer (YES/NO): NO